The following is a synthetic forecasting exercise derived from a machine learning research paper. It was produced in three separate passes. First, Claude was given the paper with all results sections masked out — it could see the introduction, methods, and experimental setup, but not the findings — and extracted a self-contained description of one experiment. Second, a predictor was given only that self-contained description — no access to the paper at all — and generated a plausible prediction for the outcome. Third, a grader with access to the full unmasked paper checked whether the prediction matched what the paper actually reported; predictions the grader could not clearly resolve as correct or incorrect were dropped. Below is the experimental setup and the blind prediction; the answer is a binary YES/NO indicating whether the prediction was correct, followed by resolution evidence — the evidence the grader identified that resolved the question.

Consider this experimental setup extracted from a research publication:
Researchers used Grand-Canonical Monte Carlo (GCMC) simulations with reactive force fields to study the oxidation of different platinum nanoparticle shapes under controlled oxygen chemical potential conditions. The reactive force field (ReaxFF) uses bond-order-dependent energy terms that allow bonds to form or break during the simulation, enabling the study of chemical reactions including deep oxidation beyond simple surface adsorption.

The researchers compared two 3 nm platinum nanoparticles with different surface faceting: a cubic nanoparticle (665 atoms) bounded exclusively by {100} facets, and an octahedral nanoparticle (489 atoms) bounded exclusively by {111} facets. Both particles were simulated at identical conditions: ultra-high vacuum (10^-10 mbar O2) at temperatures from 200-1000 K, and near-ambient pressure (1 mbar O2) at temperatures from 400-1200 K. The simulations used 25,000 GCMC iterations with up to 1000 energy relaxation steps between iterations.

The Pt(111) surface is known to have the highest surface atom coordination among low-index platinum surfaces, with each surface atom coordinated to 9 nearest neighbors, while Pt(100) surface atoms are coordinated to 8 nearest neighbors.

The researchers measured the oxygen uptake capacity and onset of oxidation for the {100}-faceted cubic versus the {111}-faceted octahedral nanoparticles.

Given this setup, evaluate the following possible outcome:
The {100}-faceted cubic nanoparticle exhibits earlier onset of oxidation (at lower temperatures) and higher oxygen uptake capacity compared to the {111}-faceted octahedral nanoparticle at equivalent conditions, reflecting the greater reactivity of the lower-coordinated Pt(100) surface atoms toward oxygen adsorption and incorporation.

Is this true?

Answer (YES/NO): YES